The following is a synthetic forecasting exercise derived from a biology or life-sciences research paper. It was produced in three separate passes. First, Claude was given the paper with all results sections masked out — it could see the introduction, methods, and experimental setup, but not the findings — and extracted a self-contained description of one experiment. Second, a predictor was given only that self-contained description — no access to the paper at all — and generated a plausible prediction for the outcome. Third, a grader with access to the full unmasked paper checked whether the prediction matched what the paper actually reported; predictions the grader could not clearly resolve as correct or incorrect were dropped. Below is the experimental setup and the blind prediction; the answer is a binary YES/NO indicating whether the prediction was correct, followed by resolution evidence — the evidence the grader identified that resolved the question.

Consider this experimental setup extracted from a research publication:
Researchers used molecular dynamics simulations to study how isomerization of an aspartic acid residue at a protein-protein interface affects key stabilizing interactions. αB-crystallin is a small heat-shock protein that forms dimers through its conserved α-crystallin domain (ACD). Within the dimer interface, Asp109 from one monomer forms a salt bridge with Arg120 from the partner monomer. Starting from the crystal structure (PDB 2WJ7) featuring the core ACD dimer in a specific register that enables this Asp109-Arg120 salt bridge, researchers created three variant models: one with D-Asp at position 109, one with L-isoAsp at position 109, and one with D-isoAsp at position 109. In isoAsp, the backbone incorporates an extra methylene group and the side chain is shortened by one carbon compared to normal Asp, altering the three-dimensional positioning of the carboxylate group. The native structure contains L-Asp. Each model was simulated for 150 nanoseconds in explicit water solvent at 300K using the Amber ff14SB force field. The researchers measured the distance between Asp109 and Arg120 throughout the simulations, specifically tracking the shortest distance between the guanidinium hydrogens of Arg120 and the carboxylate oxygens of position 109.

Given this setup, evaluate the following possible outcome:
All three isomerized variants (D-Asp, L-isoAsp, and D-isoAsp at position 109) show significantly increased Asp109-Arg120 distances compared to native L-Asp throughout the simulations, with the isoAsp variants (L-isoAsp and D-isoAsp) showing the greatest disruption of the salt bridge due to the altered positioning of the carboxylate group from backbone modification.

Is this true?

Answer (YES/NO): NO